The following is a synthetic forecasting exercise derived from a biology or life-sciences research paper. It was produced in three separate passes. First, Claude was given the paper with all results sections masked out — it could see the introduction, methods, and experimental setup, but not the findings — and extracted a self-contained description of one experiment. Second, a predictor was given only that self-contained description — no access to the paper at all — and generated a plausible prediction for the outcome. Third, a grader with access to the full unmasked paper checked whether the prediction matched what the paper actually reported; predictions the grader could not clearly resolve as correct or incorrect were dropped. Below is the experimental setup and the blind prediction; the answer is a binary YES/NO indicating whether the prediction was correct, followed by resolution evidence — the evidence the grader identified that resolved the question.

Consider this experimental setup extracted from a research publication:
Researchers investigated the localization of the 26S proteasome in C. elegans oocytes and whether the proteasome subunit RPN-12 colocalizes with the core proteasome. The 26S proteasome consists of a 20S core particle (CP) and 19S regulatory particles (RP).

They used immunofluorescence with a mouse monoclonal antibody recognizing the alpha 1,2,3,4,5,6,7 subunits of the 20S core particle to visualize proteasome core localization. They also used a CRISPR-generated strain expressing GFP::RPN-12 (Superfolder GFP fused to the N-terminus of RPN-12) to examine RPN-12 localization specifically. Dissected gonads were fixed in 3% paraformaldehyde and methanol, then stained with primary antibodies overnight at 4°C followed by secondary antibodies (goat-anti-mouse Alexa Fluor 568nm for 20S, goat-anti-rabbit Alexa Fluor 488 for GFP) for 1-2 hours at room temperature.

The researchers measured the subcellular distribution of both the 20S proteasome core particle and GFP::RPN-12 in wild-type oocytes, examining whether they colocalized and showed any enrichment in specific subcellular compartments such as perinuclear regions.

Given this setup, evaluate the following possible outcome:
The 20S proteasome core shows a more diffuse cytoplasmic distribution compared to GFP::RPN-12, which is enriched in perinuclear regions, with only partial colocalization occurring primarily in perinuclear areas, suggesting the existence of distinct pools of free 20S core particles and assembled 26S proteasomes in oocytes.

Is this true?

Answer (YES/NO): NO